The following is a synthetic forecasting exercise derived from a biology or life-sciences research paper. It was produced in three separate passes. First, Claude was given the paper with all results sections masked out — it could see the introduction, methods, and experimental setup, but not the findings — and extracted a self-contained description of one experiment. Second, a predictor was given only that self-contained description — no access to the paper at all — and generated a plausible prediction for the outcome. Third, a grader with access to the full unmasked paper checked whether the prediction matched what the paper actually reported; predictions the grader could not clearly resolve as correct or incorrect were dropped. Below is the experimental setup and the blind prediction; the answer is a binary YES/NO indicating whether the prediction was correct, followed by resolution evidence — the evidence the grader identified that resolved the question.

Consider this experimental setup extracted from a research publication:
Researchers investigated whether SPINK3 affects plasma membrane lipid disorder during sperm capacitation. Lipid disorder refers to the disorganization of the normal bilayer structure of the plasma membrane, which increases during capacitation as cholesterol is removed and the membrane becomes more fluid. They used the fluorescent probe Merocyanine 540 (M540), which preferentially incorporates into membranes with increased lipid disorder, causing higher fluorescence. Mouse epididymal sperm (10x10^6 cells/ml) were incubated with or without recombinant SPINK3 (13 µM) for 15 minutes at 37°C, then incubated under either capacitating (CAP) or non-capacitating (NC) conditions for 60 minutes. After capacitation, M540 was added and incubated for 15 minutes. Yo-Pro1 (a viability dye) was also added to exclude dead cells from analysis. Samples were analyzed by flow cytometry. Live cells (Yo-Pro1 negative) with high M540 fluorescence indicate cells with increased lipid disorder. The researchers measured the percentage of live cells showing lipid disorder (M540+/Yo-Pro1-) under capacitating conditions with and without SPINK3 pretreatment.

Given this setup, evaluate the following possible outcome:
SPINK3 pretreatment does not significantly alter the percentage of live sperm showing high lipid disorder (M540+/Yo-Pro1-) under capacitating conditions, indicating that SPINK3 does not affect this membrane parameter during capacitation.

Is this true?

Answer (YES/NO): NO